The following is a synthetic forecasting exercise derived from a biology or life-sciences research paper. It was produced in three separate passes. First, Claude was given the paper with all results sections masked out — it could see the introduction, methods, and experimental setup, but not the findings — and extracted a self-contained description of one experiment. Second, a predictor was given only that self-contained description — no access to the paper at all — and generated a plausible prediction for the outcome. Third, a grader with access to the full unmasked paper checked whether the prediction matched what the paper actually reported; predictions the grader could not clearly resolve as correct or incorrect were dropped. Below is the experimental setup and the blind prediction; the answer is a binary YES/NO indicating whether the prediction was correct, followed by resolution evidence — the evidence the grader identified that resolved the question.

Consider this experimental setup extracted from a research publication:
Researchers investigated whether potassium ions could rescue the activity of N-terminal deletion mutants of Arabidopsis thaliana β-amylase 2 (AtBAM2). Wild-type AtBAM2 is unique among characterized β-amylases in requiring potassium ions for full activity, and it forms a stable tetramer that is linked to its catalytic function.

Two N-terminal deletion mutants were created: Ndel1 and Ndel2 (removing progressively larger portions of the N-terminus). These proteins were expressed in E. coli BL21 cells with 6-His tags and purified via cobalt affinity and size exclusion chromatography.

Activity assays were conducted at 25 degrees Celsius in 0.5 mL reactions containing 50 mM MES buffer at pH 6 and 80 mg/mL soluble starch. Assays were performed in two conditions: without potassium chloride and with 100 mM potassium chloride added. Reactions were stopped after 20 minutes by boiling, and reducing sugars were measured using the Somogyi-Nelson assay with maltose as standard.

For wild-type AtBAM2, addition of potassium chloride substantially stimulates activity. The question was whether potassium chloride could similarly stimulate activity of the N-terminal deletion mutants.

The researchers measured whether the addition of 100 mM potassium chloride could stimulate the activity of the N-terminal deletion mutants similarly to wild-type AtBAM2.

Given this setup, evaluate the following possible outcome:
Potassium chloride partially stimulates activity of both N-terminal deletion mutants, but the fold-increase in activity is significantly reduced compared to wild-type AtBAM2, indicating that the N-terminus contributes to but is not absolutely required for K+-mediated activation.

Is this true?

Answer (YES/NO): NO